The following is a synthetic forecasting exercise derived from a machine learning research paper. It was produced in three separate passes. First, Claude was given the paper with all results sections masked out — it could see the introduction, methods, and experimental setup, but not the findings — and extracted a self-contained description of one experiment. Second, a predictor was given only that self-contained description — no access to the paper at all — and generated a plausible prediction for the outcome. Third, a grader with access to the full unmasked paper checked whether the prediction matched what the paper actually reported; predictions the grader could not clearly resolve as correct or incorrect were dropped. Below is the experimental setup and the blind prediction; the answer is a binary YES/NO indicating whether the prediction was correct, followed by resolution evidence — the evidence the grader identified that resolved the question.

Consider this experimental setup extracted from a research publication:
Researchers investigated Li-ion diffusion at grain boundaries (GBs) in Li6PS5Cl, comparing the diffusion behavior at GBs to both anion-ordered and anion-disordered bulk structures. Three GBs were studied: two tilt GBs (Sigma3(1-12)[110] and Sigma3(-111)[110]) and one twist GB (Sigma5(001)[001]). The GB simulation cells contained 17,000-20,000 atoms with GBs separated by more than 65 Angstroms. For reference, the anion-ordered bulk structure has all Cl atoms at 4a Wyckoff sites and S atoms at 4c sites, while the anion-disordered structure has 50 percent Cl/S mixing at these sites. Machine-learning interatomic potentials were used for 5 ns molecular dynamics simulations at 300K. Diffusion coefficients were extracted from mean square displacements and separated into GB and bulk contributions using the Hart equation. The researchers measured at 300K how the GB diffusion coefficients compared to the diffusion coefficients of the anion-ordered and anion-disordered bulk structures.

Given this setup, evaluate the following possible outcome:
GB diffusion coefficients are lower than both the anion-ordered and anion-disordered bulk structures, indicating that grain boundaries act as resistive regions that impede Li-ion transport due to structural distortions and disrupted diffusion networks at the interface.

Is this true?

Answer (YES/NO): NO